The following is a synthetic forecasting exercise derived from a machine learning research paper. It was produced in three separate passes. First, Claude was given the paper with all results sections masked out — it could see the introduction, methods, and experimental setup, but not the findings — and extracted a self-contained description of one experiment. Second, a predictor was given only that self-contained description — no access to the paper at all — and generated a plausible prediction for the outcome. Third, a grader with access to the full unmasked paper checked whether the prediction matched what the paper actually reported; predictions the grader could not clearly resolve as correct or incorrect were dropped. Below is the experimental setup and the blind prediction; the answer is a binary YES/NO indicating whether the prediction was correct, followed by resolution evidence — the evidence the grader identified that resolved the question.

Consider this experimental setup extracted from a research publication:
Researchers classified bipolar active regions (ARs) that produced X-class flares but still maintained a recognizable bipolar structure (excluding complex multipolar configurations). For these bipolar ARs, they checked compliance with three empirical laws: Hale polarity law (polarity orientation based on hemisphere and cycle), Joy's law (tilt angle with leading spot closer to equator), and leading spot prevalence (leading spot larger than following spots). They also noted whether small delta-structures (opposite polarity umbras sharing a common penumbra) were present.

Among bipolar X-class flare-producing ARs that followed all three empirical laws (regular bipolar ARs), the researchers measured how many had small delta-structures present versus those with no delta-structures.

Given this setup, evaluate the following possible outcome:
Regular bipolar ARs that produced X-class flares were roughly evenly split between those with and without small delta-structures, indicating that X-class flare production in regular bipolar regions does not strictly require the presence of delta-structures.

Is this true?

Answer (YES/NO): NO